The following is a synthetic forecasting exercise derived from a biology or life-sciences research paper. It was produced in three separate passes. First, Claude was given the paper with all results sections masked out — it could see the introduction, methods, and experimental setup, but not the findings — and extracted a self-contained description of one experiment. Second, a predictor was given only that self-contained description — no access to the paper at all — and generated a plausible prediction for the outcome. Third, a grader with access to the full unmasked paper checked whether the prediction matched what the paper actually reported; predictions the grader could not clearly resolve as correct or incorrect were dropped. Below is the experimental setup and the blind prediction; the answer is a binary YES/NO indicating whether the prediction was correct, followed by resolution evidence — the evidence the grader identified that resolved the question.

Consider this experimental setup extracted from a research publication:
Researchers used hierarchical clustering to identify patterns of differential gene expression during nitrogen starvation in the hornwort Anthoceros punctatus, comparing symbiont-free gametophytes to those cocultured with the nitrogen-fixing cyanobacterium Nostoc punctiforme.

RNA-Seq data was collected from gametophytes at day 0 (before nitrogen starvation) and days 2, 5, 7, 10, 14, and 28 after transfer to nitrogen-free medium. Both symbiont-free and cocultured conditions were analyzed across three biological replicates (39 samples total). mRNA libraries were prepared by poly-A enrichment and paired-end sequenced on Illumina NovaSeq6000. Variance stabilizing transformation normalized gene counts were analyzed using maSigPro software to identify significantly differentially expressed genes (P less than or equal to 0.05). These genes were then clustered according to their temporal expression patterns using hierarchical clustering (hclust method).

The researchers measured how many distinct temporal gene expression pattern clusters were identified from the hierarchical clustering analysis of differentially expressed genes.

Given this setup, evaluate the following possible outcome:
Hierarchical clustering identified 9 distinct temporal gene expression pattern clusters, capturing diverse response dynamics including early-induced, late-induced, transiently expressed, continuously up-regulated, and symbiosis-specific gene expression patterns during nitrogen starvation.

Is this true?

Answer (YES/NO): YES